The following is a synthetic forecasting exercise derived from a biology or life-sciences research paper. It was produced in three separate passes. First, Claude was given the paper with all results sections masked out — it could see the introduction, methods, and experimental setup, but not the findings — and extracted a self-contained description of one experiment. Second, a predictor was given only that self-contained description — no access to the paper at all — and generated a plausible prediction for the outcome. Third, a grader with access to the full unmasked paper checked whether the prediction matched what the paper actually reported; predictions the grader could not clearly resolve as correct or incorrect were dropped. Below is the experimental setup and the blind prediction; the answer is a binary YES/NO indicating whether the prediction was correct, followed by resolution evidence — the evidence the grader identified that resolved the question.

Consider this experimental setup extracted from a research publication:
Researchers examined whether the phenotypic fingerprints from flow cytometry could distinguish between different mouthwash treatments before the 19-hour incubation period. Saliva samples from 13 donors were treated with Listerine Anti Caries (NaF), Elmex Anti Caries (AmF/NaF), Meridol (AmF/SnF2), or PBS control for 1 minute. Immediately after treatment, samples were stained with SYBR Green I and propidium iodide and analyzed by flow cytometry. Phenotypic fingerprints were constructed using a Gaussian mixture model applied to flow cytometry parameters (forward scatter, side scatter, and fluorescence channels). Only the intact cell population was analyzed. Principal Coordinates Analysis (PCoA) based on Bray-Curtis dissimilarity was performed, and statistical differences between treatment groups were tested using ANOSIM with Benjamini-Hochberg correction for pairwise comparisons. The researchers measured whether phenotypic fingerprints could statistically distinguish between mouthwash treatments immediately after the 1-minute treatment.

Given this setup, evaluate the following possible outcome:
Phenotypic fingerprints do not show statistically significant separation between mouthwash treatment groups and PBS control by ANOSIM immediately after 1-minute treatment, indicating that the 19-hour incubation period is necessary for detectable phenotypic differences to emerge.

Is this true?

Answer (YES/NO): NO